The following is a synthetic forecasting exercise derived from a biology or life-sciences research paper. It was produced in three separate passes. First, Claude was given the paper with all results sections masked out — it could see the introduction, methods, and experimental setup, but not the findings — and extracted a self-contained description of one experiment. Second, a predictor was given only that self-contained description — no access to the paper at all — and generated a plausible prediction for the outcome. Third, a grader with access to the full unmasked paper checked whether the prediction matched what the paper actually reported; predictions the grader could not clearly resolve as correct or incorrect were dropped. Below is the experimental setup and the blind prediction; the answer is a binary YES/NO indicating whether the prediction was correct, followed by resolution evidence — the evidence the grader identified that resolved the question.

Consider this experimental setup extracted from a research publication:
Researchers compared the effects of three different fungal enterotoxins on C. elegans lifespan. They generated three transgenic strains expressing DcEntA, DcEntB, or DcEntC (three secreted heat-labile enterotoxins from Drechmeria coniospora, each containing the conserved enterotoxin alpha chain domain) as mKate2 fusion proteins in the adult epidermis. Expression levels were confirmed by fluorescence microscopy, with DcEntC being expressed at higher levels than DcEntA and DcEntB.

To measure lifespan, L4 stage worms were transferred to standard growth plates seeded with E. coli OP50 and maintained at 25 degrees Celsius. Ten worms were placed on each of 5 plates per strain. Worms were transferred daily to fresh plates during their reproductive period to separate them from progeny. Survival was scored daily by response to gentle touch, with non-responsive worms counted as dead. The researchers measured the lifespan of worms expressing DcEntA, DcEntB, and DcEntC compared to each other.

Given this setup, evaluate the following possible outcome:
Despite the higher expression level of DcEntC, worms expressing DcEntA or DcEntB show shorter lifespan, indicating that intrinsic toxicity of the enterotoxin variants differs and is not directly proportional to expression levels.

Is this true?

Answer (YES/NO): YES